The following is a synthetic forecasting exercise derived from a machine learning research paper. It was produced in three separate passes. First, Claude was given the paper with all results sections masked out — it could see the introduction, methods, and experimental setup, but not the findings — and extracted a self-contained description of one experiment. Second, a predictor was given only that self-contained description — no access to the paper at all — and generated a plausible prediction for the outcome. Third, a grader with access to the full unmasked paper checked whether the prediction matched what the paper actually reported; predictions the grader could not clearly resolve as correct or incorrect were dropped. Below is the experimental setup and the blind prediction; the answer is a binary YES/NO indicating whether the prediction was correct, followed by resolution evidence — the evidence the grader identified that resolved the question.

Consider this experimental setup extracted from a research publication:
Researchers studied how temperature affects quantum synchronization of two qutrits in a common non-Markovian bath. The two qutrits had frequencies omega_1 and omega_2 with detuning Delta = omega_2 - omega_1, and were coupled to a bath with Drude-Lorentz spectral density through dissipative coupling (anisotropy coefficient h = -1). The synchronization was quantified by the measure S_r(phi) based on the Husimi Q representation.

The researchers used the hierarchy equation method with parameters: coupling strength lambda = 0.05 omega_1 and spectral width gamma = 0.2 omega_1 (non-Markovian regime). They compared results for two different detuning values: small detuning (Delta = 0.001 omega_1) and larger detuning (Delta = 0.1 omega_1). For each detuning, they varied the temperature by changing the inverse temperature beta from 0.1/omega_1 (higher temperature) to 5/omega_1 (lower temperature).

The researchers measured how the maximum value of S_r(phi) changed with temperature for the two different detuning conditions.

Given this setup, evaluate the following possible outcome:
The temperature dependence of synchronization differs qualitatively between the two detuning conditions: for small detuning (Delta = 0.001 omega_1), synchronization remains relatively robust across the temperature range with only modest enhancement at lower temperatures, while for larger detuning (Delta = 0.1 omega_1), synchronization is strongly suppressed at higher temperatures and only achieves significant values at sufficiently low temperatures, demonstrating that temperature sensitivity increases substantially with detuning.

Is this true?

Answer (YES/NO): NO